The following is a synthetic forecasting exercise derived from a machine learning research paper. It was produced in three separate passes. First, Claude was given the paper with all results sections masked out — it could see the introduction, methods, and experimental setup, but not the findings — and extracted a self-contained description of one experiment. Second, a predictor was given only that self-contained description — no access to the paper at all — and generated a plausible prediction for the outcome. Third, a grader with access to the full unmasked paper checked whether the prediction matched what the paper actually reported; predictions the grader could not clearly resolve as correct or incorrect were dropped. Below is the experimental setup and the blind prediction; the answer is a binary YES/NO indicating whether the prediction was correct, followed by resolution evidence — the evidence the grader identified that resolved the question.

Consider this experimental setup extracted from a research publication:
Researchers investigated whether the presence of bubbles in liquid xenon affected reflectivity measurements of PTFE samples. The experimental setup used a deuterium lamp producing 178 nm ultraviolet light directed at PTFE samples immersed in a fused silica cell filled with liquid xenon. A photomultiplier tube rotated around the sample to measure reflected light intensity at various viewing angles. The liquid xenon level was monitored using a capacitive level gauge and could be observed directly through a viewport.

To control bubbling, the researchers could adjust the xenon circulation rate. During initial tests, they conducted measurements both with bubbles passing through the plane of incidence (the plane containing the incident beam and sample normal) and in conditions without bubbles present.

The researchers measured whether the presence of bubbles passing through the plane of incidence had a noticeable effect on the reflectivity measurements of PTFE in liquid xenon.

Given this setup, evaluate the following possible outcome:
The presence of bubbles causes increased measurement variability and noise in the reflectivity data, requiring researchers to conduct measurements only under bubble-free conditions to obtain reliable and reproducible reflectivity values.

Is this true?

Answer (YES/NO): NO